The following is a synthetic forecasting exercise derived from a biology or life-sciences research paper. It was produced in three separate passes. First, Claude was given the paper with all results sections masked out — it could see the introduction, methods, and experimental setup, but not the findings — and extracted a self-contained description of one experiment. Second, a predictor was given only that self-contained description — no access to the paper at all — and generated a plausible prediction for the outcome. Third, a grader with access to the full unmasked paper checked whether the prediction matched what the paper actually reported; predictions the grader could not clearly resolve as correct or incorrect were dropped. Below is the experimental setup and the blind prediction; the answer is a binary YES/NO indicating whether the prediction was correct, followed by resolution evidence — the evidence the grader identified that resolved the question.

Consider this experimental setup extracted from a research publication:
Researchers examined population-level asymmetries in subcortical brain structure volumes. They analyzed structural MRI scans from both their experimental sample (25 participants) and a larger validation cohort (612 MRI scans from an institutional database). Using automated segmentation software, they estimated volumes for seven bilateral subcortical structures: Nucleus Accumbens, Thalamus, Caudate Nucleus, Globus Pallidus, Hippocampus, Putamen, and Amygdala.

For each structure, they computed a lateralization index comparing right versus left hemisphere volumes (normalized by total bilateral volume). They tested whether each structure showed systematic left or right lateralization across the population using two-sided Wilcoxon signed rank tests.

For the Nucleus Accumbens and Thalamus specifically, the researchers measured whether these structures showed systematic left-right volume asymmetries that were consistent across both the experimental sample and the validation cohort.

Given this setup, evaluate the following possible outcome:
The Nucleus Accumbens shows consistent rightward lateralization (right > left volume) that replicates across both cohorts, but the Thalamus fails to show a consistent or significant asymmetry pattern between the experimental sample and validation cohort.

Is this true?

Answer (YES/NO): NO